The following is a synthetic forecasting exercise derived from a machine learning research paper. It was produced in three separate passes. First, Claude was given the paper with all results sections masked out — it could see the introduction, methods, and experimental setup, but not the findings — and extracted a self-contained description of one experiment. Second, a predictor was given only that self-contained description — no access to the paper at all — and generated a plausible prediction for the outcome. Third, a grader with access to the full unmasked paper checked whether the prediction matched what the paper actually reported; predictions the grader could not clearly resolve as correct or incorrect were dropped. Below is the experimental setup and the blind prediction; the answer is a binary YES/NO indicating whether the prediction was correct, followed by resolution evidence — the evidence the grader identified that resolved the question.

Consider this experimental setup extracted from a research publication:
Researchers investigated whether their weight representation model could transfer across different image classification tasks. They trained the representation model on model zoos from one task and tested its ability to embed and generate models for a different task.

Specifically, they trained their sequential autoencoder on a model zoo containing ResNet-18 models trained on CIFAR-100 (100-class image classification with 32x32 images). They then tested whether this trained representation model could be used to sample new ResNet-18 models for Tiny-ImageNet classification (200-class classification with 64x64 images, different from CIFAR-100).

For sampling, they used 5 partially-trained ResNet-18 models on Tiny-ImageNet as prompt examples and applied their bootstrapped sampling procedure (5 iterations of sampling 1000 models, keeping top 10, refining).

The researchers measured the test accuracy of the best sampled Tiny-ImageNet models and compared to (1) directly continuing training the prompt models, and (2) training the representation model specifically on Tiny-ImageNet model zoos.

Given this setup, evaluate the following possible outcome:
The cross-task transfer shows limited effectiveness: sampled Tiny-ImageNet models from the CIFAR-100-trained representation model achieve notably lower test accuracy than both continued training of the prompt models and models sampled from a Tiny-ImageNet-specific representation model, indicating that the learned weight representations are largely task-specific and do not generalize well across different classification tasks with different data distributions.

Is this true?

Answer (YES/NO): NO